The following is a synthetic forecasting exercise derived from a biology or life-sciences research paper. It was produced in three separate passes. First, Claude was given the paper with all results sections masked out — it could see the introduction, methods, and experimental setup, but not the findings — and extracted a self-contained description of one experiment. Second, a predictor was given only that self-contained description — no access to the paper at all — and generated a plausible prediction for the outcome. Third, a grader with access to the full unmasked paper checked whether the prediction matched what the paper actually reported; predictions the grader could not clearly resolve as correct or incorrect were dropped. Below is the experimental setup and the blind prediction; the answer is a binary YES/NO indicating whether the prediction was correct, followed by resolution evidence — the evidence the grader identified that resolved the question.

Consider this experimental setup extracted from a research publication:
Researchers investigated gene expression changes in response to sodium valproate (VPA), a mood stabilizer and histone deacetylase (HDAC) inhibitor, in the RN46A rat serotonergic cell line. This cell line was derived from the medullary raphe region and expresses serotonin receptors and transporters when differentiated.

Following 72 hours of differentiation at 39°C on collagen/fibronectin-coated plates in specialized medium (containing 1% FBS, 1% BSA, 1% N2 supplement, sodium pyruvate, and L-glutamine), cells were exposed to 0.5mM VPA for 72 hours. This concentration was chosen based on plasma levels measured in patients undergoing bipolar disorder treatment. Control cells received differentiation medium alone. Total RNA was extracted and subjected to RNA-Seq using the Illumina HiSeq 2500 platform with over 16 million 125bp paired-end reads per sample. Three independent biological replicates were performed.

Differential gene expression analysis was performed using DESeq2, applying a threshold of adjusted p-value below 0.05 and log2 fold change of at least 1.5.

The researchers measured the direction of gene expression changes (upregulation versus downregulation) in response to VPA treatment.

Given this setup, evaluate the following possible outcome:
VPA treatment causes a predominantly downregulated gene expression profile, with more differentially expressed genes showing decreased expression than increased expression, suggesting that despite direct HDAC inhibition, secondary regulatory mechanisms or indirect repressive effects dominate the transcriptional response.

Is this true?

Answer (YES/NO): NO